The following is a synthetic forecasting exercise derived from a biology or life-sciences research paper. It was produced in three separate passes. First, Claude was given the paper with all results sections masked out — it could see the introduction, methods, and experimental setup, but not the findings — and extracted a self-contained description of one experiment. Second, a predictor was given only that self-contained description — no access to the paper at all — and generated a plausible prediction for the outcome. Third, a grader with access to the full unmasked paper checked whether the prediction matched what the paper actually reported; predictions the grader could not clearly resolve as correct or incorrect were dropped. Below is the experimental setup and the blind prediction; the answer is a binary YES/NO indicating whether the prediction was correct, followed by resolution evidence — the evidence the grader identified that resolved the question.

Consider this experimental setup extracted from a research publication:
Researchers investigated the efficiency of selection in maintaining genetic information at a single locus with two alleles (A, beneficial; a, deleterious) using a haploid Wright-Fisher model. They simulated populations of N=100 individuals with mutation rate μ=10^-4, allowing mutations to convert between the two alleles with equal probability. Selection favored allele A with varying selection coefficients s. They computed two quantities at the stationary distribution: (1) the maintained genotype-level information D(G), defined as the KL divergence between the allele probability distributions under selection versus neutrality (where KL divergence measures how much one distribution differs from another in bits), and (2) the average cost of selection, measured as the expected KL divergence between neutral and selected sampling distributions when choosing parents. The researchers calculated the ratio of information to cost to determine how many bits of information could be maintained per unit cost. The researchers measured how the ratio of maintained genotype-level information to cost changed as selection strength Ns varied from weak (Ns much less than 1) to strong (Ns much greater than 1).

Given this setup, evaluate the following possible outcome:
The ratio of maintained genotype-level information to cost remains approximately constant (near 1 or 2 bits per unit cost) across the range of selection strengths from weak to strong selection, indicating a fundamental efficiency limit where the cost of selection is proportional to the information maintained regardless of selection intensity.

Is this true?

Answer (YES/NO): NO